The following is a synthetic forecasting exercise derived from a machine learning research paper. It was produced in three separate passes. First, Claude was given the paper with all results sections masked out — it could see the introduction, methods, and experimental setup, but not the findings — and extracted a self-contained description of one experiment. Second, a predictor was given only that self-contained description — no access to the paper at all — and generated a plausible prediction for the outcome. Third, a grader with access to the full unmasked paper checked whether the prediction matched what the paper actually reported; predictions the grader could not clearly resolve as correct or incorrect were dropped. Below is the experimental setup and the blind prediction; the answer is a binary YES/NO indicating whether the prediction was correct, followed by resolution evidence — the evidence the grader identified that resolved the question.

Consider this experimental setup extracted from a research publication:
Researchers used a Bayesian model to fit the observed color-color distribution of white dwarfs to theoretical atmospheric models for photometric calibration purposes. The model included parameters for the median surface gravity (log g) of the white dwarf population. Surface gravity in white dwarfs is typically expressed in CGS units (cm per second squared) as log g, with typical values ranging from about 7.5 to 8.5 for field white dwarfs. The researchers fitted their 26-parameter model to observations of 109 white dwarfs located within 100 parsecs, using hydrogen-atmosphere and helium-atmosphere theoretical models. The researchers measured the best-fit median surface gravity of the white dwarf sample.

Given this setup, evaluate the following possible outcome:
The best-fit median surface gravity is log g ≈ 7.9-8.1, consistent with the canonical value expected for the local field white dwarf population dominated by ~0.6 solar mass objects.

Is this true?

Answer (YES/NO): YES